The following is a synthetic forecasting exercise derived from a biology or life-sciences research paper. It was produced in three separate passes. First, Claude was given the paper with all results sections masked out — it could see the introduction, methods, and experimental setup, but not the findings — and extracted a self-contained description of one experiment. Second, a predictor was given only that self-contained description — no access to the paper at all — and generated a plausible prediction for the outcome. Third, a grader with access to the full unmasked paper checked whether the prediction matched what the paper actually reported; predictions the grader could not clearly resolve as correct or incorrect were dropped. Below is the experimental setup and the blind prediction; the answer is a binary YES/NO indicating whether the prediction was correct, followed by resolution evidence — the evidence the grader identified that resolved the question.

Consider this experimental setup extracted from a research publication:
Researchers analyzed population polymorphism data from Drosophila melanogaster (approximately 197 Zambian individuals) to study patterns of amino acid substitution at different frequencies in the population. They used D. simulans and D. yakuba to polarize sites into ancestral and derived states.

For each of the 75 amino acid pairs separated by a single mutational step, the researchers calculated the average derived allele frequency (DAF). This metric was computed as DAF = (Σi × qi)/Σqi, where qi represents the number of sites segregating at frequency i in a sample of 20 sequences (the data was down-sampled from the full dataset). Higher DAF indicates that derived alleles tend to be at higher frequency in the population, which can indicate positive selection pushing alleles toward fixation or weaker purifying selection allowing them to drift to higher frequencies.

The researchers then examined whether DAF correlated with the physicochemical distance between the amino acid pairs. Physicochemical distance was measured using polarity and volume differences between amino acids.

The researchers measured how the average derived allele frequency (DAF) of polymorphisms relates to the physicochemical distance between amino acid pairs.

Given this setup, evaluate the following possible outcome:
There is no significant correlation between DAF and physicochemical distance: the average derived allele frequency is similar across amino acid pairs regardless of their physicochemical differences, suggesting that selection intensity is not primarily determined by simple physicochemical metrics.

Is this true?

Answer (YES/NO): NO